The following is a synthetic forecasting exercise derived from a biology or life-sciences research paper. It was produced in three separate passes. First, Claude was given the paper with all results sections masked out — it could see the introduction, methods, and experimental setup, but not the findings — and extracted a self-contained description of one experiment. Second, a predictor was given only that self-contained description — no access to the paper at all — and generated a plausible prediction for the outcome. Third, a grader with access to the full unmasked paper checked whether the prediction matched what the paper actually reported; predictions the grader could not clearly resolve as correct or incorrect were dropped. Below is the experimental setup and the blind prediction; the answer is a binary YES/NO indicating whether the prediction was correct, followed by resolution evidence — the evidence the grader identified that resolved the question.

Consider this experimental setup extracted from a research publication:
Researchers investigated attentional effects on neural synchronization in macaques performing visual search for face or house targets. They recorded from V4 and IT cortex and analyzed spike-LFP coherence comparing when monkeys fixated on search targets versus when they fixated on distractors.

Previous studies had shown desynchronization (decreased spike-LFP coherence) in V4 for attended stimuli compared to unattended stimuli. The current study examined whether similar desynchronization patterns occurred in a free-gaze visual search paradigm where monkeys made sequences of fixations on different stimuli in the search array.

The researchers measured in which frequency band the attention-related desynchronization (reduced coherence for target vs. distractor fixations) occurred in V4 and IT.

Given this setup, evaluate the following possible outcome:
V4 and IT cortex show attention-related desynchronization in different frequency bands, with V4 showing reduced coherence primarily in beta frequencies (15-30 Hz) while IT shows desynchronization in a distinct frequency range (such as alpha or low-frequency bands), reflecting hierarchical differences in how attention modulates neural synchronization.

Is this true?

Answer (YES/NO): NO